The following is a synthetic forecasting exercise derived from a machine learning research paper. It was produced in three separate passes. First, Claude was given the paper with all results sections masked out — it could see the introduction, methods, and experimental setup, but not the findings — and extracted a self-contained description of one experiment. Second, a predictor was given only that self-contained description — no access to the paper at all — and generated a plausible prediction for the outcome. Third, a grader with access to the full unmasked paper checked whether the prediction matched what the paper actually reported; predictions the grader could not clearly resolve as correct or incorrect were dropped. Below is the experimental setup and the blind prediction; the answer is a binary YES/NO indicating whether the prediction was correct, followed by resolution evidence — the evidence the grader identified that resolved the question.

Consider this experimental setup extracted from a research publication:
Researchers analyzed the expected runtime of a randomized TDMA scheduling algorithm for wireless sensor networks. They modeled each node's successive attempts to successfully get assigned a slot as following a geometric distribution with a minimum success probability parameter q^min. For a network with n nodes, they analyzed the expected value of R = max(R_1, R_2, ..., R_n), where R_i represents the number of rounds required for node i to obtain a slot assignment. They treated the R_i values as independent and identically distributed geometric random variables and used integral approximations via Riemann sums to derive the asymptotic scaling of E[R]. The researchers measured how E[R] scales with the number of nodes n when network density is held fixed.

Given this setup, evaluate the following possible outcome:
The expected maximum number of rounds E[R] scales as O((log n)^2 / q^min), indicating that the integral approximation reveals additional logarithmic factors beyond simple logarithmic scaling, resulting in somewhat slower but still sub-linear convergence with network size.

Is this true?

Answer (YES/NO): NO